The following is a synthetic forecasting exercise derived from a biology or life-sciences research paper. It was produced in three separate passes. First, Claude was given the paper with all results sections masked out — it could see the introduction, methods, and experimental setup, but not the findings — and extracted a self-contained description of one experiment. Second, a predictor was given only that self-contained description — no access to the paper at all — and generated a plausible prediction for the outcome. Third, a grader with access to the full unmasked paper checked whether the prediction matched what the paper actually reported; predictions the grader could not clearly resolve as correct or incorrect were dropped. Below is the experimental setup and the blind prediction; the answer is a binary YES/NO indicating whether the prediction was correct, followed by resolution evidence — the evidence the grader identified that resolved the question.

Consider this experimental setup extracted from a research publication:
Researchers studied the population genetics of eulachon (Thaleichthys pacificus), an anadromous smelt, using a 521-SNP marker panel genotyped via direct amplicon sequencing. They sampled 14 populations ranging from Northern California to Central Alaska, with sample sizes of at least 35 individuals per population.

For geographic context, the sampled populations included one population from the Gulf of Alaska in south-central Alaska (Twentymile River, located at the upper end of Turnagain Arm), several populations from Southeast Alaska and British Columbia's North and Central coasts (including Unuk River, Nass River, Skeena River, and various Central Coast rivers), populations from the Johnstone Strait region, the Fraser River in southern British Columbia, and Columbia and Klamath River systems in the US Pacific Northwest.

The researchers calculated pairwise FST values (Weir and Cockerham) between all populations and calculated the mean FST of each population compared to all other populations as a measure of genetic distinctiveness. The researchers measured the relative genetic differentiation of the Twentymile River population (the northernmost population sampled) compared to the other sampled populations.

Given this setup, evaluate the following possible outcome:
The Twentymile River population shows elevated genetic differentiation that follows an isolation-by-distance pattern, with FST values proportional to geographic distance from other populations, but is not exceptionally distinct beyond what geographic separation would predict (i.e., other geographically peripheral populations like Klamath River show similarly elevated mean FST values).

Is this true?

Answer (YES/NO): NO